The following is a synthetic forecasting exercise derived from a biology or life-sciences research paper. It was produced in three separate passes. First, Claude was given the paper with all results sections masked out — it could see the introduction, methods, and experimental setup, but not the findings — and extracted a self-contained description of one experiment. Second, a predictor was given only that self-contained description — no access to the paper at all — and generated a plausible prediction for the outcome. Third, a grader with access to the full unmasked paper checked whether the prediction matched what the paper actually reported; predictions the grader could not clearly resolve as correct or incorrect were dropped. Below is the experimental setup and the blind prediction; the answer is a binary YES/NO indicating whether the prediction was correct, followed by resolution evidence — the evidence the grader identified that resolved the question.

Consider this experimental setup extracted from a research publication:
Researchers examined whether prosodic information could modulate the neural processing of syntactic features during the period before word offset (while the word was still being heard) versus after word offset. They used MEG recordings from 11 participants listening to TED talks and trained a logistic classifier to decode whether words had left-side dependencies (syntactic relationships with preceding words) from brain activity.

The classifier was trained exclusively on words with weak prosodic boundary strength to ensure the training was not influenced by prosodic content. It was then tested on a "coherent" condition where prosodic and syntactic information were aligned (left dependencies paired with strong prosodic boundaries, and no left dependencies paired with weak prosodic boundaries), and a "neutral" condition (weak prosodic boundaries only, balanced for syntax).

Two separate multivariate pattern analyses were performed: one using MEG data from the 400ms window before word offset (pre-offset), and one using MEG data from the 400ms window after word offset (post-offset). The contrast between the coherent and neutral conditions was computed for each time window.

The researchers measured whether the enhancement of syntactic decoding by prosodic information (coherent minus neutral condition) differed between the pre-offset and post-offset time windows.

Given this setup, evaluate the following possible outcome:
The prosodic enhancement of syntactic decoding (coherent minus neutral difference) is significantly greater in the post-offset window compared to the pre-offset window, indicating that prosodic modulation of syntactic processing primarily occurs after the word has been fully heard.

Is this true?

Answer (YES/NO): NO